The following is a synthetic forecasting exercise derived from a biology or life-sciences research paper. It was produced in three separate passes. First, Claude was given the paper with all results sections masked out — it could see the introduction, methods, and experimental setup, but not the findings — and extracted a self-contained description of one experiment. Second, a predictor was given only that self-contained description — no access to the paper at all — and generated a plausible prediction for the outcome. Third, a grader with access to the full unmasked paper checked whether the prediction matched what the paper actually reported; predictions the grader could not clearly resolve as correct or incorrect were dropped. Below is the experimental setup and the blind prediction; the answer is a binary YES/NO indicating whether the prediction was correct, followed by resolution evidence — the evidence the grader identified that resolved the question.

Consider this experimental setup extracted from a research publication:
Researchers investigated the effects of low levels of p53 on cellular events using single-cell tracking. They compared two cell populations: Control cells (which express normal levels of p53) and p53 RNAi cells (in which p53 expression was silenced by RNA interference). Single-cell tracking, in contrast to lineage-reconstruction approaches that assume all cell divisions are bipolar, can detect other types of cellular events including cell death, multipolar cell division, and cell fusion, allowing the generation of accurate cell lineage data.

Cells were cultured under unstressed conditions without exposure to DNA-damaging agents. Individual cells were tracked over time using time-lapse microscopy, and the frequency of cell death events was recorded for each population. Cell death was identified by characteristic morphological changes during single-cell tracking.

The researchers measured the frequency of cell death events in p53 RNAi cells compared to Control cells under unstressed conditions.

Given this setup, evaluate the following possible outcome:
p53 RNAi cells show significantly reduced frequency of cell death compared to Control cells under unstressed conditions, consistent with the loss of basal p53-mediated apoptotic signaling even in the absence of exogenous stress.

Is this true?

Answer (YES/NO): NO